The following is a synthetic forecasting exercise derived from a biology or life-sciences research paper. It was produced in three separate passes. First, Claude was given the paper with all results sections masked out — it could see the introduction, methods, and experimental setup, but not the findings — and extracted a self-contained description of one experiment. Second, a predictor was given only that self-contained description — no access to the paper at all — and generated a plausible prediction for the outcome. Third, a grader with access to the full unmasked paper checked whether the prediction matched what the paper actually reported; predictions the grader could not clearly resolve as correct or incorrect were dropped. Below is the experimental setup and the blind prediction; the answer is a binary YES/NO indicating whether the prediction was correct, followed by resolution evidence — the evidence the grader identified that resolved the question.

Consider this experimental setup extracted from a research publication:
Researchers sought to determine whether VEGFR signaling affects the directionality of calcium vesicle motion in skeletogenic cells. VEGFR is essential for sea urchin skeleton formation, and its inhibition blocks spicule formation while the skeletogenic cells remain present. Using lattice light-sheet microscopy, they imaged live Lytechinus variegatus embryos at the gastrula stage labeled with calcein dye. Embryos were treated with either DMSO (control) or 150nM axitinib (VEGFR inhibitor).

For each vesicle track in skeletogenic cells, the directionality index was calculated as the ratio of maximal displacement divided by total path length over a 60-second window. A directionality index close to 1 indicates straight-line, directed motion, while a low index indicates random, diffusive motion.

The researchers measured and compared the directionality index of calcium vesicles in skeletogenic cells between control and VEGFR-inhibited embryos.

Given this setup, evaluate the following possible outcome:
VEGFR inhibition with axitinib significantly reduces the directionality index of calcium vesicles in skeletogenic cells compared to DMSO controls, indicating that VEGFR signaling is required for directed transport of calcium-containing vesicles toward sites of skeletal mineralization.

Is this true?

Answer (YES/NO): NO